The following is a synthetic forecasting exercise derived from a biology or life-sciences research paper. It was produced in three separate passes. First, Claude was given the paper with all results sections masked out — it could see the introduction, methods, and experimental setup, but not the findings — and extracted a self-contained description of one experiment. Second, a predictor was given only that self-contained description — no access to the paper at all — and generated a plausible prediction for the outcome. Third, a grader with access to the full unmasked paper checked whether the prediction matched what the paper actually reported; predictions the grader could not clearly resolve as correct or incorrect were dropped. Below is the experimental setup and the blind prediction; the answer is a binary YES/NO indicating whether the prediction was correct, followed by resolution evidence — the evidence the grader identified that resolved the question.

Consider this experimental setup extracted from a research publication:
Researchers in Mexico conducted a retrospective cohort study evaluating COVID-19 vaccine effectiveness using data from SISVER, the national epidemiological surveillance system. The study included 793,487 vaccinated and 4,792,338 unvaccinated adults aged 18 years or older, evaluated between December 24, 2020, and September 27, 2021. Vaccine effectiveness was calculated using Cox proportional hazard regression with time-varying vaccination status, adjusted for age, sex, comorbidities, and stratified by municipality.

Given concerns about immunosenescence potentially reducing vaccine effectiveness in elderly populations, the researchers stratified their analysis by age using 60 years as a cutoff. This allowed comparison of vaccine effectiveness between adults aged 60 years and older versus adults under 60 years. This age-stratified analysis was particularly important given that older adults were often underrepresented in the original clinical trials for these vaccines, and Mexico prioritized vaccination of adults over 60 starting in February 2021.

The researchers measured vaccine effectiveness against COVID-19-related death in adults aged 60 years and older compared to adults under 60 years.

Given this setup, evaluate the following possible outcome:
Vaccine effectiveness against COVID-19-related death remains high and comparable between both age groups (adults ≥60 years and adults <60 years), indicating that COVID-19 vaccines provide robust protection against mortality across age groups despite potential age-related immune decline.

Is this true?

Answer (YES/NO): NO